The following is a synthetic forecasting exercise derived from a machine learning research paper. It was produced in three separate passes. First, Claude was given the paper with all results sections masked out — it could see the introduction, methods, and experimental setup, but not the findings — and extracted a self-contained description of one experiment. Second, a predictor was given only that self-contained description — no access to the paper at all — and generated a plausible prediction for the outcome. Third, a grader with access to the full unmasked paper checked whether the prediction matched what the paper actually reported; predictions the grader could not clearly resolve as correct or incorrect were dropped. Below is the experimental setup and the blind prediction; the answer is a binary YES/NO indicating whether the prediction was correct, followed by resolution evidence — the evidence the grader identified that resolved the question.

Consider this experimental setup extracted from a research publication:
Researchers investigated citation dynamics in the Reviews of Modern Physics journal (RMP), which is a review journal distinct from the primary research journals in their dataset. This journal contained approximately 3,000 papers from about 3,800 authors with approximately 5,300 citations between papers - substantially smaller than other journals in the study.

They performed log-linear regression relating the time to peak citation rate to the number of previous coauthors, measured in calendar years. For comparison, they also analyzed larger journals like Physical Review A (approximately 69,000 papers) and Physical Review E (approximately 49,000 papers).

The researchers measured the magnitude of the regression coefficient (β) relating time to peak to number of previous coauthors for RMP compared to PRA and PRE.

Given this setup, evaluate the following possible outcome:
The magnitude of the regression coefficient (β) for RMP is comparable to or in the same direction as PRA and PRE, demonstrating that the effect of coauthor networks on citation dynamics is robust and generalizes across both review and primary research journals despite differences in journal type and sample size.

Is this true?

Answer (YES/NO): YES